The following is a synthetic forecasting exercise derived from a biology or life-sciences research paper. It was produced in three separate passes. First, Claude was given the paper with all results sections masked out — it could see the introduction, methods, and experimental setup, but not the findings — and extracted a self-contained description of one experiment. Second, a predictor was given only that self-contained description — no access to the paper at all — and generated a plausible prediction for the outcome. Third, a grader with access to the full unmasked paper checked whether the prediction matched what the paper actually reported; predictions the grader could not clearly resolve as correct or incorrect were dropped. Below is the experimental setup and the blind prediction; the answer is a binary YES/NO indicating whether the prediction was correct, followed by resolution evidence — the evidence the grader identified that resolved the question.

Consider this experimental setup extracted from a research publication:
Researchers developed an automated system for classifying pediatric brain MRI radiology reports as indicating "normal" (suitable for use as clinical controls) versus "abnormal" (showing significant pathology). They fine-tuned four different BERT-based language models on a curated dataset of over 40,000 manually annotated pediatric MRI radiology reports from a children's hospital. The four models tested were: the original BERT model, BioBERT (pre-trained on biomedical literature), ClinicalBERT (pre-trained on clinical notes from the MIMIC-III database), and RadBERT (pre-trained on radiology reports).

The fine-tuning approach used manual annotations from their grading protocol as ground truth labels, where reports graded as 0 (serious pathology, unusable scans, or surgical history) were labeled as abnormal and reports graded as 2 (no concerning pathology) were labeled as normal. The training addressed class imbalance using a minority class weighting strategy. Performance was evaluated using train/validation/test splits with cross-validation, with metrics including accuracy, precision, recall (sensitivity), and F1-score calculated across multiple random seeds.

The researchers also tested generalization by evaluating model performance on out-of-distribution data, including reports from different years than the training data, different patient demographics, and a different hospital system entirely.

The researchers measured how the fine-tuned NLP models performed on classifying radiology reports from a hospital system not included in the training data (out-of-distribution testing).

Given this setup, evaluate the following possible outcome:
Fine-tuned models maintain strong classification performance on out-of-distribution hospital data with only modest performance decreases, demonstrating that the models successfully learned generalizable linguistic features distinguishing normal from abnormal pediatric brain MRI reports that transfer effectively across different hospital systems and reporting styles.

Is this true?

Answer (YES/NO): YES